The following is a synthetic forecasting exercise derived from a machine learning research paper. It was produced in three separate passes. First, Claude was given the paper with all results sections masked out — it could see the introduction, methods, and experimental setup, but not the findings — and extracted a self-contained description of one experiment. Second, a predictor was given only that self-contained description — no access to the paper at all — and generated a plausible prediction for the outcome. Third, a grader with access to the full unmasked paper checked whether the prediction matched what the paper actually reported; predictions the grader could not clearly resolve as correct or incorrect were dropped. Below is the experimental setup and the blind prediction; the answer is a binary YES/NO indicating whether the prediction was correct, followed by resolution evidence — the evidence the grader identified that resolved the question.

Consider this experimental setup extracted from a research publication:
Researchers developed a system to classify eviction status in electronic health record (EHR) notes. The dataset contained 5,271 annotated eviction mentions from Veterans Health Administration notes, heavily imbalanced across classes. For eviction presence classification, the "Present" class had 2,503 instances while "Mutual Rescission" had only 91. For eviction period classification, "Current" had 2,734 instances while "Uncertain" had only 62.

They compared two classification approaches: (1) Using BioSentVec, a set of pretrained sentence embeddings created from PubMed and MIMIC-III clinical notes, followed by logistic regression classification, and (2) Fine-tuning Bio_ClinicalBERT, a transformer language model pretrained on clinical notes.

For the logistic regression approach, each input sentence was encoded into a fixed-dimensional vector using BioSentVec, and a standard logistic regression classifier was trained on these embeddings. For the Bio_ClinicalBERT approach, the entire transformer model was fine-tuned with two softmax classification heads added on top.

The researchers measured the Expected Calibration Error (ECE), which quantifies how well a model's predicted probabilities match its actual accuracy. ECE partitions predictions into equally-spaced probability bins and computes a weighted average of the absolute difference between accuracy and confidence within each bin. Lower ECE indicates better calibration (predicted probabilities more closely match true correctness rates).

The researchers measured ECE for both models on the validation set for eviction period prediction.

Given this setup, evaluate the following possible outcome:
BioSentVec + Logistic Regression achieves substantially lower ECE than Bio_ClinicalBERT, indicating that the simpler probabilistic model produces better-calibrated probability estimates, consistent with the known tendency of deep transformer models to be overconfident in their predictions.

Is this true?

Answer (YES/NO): YES